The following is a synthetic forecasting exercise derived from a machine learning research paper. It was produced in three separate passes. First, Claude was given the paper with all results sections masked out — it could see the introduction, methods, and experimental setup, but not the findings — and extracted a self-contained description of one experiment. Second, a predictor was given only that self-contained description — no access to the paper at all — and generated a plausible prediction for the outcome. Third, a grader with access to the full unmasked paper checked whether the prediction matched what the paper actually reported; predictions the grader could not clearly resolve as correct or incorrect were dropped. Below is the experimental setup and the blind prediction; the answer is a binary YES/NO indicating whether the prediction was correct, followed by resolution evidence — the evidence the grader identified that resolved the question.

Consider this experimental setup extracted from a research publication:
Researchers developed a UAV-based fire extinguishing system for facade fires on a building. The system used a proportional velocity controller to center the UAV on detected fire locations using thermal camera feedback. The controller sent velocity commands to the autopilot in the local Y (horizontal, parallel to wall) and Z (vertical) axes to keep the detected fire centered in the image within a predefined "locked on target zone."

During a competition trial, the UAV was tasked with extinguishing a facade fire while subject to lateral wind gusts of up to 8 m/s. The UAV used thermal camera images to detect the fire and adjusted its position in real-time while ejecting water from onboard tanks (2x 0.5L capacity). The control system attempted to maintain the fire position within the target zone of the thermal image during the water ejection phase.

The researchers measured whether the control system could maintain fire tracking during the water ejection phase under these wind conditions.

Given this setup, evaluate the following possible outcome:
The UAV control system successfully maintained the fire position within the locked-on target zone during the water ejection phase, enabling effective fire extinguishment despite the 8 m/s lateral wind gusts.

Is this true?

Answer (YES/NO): NO